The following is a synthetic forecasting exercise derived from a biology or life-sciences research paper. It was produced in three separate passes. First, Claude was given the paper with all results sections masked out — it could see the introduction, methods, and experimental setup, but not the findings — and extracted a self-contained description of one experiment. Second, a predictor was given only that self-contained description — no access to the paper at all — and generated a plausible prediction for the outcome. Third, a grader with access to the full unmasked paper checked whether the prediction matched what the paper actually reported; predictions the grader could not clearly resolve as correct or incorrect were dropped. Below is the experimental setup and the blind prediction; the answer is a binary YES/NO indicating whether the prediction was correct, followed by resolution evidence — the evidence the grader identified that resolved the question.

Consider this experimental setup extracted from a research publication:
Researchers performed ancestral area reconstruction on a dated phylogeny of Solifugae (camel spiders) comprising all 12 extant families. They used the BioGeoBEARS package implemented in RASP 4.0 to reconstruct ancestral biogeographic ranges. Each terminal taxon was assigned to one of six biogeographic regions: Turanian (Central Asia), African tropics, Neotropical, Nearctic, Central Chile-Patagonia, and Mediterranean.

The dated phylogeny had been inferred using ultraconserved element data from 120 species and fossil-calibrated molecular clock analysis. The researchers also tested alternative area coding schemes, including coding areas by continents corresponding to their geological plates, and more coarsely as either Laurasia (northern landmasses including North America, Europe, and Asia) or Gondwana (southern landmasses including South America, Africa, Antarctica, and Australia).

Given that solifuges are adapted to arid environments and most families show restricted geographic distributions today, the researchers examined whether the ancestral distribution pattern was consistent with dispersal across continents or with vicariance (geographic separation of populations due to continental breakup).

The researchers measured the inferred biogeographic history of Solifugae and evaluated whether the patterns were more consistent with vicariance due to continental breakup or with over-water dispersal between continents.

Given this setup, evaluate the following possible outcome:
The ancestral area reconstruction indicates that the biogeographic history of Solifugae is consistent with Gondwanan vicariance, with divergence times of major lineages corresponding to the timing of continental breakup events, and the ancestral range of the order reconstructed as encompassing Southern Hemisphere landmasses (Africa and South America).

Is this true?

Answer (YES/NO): NO